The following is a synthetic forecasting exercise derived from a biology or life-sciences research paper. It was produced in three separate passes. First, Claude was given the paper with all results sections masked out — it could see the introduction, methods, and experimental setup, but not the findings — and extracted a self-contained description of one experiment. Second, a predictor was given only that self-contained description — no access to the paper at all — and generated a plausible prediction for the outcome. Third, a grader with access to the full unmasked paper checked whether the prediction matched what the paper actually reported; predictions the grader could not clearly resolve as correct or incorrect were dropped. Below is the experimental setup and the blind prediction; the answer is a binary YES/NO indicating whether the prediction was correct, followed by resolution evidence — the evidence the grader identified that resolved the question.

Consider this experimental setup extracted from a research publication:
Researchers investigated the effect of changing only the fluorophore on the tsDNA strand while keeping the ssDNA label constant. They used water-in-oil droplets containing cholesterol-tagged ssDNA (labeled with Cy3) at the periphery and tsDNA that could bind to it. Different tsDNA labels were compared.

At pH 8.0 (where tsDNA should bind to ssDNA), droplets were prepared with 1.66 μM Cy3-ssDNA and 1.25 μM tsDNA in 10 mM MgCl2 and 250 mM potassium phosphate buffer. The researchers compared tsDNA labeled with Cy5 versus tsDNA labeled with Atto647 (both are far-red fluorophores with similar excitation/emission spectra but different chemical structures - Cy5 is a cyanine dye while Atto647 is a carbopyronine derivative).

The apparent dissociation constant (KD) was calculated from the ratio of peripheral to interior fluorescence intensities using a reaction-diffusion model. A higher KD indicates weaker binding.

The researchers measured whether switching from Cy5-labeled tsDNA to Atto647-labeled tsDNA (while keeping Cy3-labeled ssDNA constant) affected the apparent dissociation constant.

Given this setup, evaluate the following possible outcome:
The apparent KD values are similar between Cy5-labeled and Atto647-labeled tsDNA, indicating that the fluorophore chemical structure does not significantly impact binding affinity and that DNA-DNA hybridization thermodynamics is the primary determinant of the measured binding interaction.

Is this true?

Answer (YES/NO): NO